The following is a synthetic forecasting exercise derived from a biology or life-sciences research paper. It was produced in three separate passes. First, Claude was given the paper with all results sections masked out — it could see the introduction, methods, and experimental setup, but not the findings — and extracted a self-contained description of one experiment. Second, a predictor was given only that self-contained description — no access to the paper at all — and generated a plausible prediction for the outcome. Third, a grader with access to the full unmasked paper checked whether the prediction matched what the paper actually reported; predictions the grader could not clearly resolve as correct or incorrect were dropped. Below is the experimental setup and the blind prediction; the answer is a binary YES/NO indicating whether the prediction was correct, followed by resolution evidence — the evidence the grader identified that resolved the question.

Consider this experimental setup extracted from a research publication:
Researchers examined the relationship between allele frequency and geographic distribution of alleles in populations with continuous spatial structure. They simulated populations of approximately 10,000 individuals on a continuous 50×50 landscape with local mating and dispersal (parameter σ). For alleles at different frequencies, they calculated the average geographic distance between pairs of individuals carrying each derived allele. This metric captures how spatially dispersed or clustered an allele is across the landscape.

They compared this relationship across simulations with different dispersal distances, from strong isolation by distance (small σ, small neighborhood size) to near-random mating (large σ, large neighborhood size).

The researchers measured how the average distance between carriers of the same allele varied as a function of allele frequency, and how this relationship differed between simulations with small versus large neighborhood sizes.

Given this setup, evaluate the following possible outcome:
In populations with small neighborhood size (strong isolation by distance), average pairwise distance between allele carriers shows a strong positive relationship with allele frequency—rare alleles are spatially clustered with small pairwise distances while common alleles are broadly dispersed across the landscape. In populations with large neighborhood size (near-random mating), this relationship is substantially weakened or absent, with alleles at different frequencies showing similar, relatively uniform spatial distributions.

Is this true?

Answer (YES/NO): YES